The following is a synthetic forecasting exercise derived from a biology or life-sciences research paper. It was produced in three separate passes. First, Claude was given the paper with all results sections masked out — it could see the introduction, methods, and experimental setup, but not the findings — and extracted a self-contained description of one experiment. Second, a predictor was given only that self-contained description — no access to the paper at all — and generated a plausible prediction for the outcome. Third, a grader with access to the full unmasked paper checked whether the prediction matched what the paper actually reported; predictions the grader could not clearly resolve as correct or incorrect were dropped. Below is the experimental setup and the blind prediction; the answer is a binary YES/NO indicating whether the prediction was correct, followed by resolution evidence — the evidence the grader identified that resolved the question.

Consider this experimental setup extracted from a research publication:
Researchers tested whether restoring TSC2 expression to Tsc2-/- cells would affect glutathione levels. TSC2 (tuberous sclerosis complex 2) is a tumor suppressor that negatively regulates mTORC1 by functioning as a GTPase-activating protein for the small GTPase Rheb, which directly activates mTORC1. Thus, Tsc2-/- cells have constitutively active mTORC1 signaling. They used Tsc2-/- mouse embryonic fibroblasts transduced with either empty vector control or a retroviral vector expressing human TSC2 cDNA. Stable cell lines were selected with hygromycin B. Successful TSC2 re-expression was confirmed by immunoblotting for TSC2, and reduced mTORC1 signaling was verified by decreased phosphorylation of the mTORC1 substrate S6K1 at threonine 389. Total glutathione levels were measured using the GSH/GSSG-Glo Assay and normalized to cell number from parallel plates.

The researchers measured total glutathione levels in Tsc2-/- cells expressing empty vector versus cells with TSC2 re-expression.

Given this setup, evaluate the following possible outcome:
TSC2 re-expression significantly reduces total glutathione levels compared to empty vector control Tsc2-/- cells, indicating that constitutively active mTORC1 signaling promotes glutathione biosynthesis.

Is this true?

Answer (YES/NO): YES